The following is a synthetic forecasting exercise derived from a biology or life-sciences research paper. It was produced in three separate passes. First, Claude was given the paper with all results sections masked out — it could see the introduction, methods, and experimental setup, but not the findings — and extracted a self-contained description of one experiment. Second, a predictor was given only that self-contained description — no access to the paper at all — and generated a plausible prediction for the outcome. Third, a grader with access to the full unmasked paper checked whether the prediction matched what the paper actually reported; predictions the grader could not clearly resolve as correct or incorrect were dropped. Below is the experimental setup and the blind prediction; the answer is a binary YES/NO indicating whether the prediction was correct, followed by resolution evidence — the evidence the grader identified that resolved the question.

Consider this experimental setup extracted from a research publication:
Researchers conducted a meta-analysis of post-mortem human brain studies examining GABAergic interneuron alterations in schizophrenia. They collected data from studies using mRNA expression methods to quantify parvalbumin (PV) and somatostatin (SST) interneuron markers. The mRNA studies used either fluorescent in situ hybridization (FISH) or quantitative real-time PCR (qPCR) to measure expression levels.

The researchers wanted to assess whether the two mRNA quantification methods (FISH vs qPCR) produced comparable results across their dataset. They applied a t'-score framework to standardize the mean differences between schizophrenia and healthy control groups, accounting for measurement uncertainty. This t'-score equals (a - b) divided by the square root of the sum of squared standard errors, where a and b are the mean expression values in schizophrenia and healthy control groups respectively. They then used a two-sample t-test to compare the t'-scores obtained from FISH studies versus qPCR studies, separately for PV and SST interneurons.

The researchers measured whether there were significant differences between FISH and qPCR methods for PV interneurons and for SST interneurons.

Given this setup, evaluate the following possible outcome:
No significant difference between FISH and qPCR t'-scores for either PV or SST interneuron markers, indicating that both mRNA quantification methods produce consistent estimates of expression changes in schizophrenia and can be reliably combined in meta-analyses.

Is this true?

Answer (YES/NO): NO